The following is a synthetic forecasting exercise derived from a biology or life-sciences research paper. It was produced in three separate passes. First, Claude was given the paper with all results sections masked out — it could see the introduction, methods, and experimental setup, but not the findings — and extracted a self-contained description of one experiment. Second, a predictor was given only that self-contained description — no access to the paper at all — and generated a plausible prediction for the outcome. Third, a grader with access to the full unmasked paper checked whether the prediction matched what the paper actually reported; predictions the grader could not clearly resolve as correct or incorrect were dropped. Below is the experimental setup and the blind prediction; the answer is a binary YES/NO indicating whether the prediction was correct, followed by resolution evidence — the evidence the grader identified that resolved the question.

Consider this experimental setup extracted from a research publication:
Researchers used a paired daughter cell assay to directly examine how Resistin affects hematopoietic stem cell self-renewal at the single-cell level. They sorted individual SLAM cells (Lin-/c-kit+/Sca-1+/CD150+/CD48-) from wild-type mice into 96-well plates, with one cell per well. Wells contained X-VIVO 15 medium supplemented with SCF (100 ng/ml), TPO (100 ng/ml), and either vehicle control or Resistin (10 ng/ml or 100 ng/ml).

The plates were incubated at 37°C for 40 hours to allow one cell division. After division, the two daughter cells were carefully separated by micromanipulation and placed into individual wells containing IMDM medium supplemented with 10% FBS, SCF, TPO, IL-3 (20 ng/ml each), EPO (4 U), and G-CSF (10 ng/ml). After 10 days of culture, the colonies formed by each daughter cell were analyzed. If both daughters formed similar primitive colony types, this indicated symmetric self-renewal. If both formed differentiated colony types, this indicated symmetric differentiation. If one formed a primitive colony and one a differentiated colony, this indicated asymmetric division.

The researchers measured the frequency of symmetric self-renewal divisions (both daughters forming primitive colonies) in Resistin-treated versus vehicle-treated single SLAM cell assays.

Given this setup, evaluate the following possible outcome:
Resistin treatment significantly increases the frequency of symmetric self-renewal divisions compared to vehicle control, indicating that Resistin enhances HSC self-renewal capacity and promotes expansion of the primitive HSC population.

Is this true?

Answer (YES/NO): YES